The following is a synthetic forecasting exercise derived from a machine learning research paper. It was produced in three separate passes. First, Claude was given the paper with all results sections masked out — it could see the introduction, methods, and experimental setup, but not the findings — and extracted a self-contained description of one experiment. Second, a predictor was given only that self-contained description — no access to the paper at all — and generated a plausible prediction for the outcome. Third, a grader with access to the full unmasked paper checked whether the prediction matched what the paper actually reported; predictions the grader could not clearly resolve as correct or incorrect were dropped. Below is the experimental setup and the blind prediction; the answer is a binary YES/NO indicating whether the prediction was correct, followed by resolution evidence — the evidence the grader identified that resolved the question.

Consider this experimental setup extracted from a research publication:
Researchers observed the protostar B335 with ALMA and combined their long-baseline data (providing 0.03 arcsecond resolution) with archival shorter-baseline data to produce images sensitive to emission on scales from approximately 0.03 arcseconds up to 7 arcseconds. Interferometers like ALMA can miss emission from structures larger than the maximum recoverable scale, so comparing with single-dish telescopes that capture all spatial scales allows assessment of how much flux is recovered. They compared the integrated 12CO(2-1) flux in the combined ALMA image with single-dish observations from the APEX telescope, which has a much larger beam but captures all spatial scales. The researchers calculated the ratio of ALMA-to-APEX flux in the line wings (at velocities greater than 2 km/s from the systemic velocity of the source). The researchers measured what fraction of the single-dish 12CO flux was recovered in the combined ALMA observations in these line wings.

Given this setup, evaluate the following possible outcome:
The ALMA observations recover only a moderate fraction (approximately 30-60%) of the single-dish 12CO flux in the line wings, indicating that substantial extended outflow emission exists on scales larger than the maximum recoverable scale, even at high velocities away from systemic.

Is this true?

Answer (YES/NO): NO